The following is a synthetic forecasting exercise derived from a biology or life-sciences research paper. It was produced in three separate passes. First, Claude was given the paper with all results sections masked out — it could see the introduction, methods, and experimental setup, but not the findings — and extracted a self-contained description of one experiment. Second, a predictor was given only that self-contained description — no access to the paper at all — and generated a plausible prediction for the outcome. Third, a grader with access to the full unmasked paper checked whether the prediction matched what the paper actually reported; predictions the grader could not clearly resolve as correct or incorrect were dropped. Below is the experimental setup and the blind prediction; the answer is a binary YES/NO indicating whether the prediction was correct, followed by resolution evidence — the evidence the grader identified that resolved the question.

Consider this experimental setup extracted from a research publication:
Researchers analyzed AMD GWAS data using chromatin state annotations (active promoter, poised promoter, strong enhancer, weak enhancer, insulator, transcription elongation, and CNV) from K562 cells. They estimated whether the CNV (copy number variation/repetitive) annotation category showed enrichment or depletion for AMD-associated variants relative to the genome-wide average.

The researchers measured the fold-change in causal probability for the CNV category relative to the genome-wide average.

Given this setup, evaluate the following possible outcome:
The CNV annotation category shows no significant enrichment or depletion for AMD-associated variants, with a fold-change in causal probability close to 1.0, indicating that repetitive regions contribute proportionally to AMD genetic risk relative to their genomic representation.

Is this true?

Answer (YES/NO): NO